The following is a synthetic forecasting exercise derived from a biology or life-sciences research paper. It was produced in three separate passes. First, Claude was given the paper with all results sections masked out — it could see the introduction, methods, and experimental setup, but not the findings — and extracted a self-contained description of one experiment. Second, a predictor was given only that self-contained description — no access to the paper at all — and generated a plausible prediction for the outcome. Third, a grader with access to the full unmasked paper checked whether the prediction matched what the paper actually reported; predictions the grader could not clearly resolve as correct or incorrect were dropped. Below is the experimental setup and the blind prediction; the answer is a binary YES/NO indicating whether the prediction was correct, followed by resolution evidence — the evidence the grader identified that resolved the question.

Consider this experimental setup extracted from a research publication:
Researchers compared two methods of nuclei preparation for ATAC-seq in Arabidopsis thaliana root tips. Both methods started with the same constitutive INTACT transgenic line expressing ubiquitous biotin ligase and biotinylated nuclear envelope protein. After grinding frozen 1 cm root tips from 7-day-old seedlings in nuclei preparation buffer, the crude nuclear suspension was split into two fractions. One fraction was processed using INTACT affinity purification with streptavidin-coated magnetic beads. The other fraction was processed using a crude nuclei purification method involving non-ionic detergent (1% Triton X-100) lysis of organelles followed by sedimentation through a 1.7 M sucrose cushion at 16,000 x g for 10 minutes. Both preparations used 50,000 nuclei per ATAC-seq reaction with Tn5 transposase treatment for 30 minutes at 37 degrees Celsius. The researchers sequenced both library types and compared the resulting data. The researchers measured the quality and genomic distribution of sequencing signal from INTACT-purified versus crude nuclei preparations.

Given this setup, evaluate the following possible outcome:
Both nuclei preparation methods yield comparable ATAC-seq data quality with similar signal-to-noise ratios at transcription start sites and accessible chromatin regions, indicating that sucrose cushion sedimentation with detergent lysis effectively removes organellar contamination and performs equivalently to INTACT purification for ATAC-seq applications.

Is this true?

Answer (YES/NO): NO